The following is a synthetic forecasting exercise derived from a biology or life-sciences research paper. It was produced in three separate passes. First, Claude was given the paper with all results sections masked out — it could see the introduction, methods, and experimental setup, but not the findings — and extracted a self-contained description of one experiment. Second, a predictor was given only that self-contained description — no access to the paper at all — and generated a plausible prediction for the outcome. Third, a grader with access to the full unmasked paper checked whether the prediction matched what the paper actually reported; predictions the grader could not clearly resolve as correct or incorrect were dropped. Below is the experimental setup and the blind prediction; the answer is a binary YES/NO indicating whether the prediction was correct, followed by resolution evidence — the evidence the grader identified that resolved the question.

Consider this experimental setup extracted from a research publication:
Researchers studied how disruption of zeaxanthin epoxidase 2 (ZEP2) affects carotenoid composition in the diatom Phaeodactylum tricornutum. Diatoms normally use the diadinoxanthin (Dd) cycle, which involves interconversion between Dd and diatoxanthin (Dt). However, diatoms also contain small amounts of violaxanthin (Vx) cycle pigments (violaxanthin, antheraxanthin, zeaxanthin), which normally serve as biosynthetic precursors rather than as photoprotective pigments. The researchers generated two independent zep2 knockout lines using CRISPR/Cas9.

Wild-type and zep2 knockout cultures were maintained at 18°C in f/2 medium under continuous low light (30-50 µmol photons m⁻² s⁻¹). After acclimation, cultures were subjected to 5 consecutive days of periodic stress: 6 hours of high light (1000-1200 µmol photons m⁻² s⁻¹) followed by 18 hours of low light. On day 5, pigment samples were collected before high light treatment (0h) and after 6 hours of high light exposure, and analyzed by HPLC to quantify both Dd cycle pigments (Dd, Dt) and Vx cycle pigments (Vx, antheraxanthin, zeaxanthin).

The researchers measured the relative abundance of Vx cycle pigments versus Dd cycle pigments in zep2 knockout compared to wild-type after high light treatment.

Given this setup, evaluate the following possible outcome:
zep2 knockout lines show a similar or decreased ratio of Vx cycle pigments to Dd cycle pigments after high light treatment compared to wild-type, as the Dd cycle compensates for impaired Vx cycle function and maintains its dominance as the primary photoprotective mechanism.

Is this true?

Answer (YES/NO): NO